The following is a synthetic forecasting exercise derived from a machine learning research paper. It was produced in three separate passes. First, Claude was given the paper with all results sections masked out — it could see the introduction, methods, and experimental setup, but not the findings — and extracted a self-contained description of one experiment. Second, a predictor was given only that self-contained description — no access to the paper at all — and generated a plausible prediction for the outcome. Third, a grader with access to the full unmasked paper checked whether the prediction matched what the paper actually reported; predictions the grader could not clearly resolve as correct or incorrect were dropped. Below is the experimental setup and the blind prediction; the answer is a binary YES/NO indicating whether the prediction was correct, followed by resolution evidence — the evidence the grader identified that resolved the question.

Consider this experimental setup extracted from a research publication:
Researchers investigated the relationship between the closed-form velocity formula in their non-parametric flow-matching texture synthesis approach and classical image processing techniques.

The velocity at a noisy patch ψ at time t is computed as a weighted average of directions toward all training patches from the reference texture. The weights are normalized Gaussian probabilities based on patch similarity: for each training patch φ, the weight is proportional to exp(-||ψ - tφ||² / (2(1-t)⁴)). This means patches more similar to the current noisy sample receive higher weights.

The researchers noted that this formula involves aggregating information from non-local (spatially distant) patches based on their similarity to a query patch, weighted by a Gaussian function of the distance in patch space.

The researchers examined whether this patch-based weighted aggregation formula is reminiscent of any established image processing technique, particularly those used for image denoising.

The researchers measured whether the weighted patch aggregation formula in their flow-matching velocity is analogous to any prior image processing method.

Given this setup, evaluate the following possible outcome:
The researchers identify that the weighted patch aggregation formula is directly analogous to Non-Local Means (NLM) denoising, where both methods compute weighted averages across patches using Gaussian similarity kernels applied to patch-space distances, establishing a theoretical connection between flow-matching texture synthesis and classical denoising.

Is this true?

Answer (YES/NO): YES